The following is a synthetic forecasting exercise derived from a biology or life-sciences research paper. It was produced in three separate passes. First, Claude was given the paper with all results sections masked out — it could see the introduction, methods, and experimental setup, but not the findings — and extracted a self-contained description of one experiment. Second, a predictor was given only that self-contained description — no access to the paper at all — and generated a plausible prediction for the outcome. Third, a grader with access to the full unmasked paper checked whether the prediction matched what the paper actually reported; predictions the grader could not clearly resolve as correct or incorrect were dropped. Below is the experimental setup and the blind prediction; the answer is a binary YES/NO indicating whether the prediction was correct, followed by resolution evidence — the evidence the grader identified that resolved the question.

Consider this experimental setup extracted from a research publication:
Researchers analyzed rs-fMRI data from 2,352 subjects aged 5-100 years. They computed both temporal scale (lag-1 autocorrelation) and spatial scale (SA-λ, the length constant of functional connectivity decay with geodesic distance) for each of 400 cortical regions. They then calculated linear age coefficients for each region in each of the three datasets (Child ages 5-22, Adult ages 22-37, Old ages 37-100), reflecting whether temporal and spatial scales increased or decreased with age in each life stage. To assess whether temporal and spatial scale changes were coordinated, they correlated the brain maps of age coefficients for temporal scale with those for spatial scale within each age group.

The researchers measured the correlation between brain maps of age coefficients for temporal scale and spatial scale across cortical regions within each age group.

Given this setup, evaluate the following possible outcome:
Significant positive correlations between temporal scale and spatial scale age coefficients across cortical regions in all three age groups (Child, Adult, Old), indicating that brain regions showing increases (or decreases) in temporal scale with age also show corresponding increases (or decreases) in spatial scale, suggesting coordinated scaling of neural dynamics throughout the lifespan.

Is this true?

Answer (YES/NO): YES